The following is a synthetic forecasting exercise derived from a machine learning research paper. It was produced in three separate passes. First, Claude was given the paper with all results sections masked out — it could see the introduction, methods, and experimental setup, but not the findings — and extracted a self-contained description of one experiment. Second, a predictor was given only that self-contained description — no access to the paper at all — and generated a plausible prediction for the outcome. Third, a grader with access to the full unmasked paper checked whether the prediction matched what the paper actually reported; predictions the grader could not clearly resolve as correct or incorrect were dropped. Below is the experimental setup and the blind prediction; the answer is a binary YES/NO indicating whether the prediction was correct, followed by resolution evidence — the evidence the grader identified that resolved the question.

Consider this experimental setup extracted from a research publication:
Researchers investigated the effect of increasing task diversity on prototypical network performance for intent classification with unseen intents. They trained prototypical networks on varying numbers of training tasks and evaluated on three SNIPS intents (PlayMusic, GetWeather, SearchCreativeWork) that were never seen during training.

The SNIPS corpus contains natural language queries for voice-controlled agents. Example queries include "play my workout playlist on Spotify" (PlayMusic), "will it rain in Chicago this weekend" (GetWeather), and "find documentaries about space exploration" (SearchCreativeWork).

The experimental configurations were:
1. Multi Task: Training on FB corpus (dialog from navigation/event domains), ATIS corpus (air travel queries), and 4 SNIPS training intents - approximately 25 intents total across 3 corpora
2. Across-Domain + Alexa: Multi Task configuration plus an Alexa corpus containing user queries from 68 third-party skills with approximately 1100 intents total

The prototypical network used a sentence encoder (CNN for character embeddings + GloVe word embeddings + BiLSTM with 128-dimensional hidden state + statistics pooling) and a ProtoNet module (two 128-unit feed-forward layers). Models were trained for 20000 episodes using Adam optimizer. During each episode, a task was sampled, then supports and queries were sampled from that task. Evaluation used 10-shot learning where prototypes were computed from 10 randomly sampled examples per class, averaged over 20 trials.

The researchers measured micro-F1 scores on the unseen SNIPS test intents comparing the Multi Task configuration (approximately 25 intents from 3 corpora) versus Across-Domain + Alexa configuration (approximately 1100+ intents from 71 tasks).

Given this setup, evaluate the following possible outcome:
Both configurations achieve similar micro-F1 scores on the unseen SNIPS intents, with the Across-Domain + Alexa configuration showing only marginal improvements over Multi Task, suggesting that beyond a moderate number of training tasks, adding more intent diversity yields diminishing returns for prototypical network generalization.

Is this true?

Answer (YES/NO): NO